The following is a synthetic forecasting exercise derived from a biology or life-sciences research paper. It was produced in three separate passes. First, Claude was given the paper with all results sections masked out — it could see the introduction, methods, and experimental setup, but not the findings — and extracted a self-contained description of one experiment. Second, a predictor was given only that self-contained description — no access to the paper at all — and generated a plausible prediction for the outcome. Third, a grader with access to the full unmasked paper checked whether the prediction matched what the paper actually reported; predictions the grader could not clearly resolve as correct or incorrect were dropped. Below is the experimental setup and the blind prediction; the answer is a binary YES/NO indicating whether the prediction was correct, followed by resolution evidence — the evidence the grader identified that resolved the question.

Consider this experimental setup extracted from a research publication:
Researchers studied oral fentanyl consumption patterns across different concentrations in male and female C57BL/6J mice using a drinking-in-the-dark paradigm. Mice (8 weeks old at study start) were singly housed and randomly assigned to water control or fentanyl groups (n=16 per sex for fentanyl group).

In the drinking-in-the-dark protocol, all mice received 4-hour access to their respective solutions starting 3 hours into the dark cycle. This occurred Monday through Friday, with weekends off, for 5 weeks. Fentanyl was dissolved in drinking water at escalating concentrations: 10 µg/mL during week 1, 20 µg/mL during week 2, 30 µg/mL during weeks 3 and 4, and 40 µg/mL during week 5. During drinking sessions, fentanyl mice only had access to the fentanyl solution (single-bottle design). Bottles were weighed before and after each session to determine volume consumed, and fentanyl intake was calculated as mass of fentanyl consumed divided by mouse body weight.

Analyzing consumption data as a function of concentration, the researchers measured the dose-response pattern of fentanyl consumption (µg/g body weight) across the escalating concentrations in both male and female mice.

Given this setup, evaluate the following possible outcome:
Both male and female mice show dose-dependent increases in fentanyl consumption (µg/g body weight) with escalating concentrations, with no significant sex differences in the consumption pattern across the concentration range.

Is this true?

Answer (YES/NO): NO